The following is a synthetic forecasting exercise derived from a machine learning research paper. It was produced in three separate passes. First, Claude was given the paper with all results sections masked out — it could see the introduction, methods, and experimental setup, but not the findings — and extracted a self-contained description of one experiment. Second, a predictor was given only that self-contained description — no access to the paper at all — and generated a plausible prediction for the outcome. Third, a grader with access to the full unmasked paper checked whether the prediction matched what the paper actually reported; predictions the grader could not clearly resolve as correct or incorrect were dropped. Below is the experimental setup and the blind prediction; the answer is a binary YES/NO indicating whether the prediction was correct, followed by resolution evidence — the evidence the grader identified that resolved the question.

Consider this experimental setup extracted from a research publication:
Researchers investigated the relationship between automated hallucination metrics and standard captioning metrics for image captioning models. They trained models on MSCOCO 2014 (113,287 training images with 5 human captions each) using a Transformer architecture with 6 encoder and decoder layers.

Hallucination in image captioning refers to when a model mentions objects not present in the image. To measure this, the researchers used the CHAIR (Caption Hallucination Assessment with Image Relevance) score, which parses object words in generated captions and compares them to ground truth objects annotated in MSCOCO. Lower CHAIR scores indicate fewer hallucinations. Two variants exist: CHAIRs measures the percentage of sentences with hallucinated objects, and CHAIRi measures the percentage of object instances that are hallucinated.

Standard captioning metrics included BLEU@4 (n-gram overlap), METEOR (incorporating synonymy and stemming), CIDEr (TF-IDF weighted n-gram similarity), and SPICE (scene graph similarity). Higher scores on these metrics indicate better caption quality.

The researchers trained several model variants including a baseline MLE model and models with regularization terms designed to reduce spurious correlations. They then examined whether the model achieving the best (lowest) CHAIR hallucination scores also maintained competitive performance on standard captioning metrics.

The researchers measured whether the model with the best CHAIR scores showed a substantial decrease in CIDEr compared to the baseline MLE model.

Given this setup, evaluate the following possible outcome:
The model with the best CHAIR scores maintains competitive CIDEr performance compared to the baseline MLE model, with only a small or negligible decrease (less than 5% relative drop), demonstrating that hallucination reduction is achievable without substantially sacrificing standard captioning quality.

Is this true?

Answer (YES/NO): YES